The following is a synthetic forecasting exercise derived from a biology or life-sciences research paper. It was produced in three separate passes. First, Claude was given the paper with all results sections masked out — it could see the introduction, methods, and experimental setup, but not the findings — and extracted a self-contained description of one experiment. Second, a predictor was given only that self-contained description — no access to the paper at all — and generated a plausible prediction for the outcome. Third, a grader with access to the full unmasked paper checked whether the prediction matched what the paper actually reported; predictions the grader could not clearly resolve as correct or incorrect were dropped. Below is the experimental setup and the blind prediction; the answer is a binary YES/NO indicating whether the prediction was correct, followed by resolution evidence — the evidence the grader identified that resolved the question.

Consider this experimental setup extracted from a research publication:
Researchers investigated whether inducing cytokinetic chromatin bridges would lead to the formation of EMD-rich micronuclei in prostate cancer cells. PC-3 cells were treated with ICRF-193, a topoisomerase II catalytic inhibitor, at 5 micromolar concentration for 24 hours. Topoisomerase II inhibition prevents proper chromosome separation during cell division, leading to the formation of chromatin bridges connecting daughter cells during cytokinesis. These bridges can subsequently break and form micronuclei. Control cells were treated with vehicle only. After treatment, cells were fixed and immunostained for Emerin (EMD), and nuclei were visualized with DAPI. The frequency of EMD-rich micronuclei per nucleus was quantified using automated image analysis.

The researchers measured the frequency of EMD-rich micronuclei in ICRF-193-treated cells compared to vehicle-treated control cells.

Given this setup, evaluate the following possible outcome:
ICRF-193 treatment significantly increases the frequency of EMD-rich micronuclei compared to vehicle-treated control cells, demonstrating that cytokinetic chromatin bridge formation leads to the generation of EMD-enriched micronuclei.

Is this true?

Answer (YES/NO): YES